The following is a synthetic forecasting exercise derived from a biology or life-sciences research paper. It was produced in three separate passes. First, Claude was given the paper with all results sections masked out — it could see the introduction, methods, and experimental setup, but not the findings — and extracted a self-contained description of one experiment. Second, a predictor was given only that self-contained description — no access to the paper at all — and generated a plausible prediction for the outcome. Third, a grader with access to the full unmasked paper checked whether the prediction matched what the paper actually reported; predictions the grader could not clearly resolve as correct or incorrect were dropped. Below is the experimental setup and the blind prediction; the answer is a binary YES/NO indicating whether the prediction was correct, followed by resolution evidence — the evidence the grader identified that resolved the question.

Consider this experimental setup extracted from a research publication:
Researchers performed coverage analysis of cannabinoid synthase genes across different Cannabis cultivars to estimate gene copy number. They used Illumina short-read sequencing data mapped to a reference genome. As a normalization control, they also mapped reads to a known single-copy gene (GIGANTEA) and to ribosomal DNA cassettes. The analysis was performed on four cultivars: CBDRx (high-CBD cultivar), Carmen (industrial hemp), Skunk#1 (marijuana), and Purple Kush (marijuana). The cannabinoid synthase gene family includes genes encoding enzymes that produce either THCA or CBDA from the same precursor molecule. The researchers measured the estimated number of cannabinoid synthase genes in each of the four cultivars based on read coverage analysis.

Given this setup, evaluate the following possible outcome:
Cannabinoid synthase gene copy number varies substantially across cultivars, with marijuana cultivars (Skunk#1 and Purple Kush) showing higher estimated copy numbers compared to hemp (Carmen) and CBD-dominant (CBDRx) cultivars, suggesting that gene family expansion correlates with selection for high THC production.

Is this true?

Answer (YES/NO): NO